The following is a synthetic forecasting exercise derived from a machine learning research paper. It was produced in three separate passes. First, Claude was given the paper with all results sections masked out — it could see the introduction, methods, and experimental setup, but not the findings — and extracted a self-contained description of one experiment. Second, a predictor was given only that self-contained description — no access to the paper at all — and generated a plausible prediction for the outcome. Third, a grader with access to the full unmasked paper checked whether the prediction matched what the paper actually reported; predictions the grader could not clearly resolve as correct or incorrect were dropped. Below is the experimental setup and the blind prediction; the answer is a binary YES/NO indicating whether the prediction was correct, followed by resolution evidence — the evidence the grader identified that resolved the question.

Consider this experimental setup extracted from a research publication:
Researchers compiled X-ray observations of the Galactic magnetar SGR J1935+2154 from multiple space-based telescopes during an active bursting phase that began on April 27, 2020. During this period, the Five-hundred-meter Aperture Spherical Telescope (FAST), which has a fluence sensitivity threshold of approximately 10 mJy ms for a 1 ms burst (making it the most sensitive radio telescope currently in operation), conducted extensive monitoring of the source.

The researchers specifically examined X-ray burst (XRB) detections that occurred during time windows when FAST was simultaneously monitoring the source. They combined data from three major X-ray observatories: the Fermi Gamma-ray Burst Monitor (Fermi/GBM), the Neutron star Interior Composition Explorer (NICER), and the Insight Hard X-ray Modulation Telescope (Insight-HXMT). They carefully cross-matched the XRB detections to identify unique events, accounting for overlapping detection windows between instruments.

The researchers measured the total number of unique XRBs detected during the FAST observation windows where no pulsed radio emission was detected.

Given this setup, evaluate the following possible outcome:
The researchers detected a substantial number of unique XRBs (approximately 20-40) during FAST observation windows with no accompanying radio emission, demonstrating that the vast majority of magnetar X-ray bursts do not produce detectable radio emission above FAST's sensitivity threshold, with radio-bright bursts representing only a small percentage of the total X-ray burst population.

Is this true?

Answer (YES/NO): NO